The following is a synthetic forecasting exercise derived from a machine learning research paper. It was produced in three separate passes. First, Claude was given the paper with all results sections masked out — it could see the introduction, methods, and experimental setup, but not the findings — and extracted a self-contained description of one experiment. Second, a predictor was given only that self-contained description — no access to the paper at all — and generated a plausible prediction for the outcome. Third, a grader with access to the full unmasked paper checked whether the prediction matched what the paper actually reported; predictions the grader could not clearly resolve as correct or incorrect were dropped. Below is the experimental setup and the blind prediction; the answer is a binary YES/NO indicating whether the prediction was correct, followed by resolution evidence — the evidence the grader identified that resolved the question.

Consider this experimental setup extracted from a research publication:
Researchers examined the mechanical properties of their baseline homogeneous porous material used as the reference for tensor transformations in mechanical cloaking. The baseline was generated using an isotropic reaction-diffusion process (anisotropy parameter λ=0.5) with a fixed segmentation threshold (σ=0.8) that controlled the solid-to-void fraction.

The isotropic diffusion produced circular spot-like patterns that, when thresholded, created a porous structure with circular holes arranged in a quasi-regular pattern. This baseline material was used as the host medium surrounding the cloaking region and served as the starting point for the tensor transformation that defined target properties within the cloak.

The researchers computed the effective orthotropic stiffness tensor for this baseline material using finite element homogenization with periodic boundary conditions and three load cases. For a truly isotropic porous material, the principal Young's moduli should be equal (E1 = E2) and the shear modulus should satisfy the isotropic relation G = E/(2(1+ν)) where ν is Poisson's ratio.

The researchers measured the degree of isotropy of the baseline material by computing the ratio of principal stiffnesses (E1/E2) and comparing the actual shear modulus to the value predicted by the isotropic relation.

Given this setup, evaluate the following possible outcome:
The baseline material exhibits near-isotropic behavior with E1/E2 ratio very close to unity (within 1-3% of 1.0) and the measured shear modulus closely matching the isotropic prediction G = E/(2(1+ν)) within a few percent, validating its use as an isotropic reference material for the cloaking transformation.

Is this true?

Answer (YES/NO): YES